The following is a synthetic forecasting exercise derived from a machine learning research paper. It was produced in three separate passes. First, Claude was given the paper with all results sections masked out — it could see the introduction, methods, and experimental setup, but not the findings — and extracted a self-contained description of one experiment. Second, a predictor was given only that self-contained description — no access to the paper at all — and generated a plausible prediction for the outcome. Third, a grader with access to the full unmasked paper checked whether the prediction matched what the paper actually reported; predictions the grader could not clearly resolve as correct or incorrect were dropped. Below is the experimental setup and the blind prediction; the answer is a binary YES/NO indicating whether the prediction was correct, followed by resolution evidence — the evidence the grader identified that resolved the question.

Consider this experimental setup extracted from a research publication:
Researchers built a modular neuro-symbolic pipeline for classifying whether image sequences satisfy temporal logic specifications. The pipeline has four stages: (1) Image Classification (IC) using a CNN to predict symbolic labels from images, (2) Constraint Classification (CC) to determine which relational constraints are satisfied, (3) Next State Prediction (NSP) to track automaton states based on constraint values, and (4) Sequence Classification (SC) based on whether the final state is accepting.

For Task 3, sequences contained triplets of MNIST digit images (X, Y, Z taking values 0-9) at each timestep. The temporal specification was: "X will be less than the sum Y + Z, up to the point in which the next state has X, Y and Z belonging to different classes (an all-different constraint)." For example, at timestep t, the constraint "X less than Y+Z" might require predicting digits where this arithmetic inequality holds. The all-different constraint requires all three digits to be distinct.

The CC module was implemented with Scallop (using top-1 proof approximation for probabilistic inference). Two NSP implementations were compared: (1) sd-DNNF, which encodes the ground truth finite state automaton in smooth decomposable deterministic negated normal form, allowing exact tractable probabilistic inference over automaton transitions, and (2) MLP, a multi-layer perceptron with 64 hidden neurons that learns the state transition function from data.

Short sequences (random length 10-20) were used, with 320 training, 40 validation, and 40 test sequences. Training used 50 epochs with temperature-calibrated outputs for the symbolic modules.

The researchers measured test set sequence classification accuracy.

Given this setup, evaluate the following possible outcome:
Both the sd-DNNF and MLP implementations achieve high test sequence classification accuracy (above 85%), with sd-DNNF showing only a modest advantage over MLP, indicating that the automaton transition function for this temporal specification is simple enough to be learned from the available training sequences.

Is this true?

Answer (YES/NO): NO